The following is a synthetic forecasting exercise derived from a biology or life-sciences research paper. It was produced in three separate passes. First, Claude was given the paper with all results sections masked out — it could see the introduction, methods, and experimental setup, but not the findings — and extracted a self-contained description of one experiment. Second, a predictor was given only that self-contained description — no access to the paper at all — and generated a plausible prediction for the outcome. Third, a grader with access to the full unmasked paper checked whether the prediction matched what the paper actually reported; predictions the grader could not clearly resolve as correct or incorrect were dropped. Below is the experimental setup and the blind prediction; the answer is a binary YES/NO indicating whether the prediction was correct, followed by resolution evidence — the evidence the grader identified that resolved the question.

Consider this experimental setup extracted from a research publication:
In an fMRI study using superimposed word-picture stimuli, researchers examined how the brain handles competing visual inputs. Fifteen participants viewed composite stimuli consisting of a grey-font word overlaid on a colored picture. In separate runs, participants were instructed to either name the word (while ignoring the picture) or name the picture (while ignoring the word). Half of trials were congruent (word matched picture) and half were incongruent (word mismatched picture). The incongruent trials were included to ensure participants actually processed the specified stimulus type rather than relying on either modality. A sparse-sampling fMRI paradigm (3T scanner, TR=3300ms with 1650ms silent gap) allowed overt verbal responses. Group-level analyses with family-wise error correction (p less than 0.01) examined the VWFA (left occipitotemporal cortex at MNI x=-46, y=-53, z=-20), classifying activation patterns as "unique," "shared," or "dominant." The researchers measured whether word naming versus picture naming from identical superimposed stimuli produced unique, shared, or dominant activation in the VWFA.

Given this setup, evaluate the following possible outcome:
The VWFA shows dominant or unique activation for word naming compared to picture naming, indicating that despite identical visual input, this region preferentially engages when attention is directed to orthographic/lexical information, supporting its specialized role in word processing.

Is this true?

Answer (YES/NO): NO